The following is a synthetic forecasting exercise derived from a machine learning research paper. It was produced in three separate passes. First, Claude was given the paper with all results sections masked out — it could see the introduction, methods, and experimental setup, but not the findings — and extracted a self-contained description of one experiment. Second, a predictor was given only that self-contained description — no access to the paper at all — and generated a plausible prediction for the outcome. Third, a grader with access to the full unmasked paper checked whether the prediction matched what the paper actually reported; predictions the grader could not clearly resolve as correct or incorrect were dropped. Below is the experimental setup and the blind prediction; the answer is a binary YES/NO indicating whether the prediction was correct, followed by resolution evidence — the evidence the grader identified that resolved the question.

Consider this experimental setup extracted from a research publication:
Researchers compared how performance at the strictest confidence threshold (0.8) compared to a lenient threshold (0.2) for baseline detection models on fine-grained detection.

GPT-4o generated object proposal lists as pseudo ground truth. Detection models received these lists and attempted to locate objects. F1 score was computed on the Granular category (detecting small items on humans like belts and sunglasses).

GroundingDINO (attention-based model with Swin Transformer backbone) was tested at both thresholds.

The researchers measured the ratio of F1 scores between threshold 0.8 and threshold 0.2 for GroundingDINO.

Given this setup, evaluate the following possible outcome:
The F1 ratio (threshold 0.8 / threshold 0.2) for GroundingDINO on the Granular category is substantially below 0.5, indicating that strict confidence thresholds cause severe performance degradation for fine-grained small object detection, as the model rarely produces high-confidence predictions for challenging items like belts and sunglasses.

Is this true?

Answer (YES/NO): YES